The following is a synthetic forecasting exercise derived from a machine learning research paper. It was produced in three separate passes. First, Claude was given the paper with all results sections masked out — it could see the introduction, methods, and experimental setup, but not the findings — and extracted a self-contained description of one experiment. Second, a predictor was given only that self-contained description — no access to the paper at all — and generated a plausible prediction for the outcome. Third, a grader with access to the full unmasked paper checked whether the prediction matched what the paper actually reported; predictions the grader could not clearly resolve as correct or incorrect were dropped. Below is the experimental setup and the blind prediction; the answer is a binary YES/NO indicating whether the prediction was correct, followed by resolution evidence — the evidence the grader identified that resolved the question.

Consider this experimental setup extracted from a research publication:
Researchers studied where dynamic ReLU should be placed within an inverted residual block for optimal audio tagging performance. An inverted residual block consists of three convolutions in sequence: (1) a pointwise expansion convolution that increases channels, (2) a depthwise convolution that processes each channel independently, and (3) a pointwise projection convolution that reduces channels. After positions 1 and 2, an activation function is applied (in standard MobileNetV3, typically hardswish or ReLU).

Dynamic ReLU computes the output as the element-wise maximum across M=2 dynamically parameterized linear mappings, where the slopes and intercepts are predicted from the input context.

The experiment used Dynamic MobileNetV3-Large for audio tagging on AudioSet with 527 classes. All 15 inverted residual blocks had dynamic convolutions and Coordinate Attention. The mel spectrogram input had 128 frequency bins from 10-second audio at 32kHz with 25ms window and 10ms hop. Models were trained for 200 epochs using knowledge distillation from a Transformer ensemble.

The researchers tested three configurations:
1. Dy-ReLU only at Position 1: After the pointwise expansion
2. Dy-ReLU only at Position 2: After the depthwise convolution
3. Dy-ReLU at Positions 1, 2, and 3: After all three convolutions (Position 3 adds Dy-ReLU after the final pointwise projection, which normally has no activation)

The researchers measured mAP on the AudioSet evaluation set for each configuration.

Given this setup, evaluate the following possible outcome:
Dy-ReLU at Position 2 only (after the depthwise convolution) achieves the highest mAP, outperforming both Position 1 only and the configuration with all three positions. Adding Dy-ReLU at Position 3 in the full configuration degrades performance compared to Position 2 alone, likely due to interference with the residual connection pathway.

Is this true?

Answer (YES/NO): YES